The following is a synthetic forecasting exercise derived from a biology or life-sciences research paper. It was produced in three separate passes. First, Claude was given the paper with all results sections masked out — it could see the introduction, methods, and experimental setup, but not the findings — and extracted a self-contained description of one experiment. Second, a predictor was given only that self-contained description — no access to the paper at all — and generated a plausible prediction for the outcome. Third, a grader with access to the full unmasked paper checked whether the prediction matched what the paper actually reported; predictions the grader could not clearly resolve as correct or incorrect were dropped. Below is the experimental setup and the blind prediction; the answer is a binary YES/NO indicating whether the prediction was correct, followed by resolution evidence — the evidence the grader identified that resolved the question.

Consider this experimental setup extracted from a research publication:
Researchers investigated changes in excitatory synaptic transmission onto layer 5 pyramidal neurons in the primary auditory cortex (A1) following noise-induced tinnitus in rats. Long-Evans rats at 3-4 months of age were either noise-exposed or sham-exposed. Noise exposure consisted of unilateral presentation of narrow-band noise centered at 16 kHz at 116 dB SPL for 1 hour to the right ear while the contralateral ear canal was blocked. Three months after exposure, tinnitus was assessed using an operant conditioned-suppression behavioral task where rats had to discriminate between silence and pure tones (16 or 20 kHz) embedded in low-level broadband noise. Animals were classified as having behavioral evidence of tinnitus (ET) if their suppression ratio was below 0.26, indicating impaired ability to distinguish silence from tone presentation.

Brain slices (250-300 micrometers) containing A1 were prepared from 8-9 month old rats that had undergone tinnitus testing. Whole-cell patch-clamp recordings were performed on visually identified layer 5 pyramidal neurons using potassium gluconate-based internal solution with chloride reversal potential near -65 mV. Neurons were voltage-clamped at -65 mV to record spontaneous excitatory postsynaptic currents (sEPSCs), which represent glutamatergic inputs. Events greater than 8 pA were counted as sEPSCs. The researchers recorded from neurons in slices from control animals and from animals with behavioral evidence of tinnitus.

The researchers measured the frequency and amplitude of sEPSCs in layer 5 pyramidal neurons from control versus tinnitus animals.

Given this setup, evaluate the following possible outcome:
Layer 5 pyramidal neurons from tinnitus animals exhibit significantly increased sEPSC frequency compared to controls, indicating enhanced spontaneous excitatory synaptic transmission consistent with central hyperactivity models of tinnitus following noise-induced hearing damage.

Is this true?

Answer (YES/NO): YES